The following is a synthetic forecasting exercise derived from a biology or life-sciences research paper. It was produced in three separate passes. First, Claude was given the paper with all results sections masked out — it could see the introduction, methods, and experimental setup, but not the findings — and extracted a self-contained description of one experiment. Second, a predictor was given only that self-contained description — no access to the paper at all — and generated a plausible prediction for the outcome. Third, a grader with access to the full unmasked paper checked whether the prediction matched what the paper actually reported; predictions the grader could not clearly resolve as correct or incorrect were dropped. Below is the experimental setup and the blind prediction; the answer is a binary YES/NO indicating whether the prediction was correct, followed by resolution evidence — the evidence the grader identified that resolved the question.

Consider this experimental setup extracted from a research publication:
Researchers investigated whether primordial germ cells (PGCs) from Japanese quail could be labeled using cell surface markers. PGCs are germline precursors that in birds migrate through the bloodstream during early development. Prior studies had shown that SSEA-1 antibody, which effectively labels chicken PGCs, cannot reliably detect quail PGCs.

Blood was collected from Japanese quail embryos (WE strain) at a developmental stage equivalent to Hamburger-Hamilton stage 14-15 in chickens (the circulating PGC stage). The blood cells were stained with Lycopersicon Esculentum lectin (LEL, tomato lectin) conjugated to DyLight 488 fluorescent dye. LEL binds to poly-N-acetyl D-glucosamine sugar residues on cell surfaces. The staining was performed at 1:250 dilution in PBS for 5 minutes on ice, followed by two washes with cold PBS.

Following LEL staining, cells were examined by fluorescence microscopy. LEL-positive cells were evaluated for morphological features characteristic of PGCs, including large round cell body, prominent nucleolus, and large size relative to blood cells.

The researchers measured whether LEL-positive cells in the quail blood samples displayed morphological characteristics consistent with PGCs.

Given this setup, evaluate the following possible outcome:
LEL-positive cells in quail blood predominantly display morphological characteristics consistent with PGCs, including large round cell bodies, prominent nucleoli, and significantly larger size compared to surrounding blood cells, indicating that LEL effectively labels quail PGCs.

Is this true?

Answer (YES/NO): YES